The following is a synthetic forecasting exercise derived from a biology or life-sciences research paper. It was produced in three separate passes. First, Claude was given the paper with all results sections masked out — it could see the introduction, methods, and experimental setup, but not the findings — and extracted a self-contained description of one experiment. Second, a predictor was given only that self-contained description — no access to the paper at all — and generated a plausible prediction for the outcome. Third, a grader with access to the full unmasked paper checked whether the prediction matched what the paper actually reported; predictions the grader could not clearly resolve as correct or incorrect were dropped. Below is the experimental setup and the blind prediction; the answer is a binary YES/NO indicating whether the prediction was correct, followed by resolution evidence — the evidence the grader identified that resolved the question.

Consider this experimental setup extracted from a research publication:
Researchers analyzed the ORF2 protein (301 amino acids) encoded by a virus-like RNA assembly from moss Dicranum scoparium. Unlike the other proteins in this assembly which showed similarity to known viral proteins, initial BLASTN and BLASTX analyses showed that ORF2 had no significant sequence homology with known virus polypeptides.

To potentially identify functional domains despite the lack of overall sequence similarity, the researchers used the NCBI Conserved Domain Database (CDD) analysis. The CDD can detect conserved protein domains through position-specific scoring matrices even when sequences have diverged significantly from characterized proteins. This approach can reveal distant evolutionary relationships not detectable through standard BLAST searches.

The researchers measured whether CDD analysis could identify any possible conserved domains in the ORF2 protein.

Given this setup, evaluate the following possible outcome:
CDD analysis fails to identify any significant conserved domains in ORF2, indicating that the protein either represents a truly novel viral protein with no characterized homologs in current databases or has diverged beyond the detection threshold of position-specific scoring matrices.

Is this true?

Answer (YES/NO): NO